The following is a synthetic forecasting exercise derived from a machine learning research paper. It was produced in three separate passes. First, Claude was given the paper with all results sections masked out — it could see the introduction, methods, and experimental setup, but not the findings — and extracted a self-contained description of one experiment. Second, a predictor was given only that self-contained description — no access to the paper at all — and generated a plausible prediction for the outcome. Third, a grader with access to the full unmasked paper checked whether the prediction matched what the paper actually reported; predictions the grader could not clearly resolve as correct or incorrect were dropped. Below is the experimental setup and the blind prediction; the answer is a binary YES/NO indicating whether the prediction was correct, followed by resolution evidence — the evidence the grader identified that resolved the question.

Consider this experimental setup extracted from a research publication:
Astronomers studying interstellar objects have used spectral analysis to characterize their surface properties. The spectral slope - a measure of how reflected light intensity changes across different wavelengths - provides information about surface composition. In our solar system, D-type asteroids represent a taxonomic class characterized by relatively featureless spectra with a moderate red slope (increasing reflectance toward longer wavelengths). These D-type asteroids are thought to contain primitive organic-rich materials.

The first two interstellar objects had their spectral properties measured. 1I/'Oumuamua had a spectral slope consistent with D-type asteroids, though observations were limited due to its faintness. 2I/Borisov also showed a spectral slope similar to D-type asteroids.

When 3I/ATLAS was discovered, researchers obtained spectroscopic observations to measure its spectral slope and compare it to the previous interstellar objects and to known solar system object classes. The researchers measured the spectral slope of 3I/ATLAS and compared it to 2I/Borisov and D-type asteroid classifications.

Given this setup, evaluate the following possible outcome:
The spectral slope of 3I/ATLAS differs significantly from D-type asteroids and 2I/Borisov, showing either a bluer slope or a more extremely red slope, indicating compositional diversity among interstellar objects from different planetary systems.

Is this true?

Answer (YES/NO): NO